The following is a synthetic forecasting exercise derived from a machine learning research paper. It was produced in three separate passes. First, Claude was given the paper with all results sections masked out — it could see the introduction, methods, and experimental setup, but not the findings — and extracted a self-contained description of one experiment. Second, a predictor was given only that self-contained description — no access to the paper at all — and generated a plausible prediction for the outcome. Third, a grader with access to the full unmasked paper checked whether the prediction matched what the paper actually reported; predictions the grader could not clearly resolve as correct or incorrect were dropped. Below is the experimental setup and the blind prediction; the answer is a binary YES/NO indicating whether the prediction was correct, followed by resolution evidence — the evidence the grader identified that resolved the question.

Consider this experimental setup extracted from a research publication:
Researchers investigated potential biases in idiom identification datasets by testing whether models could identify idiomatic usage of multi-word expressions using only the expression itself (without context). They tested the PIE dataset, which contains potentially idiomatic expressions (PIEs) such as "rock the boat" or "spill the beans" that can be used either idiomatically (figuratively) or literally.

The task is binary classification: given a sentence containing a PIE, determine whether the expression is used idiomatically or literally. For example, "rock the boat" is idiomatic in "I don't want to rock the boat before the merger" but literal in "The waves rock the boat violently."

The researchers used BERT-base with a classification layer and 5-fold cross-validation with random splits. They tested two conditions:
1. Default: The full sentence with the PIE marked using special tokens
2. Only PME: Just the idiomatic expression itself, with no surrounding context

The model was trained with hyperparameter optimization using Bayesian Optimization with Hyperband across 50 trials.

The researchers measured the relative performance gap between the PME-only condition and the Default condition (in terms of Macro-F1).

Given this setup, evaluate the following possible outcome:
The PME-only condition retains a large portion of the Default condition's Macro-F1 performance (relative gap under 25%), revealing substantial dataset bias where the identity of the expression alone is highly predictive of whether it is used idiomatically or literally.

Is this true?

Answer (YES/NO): YES